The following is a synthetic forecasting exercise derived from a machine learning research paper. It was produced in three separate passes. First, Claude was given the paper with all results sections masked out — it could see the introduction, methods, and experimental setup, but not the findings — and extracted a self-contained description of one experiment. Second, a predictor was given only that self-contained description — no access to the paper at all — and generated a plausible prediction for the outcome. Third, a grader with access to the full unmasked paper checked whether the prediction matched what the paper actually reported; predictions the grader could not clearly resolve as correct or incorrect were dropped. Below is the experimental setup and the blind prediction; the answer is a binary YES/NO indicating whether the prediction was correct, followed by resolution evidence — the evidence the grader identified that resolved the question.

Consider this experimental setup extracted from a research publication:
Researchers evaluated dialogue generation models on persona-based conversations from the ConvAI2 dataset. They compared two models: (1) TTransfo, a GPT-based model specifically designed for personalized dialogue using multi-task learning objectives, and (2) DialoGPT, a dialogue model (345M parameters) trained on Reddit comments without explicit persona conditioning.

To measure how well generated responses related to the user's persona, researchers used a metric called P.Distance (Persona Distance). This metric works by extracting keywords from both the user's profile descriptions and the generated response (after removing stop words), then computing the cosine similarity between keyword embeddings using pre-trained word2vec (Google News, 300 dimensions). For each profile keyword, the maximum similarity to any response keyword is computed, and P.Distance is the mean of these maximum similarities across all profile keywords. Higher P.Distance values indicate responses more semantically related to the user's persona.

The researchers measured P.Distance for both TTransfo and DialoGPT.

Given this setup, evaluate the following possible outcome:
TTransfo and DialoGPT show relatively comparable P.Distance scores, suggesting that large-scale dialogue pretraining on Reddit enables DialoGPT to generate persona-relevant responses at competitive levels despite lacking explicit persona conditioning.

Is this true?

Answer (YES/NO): NO